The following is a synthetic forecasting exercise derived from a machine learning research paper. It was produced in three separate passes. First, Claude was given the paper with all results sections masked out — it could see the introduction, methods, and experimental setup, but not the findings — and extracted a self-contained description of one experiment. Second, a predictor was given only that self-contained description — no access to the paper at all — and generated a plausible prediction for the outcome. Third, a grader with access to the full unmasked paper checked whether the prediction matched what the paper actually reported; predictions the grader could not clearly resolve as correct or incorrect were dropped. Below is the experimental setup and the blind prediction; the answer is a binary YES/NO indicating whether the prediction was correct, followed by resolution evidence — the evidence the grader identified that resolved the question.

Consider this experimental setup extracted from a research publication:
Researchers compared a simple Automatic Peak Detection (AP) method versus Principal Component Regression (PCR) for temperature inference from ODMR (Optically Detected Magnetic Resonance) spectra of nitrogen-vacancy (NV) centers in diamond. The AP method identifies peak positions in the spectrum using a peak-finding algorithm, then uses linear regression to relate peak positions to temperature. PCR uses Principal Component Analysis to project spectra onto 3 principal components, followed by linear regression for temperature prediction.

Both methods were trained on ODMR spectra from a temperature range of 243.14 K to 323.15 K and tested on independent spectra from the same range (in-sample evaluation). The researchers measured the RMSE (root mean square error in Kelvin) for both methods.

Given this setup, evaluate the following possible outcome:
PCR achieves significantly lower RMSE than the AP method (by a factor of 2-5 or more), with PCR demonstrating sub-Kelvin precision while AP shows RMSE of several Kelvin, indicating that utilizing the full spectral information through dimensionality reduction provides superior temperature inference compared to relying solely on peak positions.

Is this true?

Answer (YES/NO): NO